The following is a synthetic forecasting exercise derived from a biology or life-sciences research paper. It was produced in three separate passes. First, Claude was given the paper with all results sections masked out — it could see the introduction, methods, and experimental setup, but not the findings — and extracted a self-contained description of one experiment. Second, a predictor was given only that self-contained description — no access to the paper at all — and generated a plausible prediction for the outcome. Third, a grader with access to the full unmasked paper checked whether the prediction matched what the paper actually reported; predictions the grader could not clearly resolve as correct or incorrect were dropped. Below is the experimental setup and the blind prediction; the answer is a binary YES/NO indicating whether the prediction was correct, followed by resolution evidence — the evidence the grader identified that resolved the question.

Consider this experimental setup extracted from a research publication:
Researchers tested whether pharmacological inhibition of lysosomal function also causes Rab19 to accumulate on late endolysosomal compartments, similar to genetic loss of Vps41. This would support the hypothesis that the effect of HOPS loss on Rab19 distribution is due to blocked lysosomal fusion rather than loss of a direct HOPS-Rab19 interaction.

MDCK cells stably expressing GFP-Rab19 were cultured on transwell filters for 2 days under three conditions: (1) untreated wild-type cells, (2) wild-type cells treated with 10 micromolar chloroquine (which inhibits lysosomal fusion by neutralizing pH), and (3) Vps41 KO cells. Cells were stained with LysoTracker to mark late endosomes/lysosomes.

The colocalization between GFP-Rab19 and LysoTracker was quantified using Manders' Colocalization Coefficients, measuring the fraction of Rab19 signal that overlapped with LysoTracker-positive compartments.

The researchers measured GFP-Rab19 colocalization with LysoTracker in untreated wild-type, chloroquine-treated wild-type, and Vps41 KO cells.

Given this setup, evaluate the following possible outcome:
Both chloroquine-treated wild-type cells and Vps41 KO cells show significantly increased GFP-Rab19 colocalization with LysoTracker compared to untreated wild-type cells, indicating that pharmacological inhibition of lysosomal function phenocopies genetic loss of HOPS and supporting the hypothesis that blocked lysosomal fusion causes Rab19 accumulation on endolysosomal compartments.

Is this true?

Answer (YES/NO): YES